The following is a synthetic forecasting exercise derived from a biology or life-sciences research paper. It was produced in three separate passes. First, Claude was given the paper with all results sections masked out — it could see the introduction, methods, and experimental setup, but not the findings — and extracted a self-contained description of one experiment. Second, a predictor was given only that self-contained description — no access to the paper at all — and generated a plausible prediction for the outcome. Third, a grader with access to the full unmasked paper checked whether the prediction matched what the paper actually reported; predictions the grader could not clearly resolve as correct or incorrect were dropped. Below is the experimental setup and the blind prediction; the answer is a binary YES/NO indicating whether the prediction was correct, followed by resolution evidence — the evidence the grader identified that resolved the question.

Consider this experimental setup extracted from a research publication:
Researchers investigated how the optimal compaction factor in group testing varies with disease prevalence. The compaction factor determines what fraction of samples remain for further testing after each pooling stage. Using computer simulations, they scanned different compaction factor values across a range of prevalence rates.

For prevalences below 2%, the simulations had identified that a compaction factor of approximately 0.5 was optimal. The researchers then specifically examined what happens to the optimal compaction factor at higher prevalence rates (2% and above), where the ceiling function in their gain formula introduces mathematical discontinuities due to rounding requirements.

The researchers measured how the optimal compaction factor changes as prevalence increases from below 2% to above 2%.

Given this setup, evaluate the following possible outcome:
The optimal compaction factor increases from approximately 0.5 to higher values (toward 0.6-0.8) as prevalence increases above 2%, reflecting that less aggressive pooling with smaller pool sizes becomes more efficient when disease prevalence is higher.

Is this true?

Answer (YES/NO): NO